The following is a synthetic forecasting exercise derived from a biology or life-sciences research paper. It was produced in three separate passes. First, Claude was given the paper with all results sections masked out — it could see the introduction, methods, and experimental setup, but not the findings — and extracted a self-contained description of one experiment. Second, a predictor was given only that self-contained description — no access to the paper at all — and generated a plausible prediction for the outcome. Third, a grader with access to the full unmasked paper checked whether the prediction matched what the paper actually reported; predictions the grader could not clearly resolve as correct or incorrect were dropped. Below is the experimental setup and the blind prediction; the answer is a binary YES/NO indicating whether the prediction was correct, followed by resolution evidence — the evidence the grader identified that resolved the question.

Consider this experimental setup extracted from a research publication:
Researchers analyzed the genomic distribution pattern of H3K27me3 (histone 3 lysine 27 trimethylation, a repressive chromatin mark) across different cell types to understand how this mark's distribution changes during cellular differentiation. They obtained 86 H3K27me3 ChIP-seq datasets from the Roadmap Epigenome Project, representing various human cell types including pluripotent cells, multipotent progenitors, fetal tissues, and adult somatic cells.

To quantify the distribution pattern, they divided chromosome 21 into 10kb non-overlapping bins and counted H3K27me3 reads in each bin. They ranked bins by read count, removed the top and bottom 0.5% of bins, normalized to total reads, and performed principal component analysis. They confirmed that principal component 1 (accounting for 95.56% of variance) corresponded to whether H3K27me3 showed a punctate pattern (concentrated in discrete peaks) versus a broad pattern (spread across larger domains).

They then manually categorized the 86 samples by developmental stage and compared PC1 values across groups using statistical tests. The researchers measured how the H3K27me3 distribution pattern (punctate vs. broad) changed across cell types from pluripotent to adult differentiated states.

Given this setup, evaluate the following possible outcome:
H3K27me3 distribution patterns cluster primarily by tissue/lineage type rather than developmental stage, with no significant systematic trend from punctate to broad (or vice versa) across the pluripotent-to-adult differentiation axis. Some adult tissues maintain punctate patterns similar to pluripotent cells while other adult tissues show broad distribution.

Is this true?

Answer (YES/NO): NO